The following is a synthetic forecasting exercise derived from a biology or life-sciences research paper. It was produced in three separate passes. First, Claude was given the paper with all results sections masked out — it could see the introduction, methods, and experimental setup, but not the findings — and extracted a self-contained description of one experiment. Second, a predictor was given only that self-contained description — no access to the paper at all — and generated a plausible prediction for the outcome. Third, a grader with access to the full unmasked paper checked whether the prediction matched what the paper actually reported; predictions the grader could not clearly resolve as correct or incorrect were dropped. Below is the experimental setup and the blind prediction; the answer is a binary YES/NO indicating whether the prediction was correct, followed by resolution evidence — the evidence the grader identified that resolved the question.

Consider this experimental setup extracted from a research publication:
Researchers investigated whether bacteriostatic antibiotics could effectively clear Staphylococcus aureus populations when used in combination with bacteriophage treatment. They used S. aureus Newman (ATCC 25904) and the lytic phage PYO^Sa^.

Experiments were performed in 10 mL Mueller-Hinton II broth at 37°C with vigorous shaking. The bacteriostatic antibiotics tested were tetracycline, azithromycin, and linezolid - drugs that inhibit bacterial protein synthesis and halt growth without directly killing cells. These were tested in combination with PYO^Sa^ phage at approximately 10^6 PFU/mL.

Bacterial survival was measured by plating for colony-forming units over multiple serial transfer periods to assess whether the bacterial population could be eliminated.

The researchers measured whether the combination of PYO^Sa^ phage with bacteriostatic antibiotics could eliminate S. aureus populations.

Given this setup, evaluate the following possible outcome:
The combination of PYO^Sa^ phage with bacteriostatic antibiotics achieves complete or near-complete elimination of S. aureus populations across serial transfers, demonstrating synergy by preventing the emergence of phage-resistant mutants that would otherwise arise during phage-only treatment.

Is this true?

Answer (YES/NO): NO